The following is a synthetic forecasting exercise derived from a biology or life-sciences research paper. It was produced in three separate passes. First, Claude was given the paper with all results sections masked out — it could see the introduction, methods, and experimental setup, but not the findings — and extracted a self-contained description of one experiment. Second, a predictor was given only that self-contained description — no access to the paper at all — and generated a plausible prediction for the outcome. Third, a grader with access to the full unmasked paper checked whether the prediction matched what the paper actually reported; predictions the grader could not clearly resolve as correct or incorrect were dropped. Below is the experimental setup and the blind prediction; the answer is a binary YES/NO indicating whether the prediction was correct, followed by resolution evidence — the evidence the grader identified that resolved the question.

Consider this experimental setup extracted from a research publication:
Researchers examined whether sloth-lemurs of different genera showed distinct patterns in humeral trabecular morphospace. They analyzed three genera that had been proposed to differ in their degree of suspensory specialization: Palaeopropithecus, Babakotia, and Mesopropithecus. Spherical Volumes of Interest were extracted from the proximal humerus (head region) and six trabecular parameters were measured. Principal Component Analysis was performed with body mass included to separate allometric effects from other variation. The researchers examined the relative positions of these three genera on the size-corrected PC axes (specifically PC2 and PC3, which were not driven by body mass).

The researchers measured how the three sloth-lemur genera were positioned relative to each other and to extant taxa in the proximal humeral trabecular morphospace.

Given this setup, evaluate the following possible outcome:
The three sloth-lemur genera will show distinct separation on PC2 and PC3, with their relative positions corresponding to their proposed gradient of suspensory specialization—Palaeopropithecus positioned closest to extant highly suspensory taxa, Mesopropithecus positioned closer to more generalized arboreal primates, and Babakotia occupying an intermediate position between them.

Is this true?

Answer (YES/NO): NO